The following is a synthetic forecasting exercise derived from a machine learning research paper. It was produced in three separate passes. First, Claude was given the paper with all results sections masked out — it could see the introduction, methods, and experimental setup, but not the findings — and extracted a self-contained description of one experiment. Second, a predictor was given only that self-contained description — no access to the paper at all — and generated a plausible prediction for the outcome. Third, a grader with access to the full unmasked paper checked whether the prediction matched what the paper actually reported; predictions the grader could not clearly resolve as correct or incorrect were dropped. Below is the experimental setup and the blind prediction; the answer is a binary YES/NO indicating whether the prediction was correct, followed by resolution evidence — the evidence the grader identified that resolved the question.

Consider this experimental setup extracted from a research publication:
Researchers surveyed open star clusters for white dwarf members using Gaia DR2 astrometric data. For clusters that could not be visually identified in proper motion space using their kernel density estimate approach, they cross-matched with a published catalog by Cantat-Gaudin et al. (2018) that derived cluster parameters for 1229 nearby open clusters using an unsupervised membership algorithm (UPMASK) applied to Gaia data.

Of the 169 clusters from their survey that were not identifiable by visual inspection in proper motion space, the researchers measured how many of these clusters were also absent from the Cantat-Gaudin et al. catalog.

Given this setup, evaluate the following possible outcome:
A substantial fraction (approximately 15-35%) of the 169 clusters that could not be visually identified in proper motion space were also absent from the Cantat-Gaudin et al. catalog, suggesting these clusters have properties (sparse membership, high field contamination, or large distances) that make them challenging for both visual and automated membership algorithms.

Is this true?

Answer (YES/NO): NO